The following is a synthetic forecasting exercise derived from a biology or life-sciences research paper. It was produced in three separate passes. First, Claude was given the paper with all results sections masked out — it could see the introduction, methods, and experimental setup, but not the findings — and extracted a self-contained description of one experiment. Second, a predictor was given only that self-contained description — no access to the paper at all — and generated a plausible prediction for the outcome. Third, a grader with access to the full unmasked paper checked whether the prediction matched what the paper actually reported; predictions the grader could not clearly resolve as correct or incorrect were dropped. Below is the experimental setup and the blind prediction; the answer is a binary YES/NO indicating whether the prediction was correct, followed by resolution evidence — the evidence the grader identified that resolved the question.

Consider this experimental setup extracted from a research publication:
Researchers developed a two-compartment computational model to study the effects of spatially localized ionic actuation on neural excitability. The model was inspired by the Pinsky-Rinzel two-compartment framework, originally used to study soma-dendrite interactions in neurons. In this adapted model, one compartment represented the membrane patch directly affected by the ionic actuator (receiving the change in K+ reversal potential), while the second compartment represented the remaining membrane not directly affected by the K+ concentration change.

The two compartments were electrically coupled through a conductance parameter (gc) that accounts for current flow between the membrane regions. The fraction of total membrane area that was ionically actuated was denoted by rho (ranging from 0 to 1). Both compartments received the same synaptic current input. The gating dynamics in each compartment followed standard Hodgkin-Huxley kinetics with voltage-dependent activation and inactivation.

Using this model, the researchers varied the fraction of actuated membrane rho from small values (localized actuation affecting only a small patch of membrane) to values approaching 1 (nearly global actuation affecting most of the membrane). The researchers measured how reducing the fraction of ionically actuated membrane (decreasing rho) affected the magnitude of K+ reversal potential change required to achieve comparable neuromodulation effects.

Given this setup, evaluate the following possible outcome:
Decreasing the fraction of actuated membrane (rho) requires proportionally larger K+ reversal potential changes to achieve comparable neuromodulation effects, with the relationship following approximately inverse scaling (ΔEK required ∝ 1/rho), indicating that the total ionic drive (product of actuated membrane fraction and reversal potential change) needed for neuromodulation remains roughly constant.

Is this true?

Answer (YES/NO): NO